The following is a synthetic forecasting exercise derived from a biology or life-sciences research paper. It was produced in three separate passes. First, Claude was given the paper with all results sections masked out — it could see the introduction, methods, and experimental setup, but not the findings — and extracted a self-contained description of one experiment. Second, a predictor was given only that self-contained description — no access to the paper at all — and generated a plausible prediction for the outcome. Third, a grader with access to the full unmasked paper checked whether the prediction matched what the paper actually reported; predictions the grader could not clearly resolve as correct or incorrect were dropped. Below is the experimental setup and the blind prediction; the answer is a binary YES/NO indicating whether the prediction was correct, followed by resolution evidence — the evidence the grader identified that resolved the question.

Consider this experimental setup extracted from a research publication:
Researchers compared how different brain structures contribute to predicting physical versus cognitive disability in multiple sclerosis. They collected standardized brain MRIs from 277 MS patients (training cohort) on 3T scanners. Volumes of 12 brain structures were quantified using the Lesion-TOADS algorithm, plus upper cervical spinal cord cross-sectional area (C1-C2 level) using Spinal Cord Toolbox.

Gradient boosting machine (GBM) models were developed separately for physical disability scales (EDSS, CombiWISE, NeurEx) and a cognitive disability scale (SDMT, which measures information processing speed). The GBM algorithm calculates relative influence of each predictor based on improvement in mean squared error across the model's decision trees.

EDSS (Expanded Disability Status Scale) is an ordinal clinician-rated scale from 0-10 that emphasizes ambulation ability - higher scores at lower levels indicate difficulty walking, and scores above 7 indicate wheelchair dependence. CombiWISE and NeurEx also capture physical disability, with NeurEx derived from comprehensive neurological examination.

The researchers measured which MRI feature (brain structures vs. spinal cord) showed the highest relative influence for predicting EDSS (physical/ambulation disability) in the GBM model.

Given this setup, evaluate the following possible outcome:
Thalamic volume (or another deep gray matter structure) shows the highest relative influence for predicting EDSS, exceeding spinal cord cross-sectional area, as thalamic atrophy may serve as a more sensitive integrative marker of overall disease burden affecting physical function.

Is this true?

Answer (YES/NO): NO